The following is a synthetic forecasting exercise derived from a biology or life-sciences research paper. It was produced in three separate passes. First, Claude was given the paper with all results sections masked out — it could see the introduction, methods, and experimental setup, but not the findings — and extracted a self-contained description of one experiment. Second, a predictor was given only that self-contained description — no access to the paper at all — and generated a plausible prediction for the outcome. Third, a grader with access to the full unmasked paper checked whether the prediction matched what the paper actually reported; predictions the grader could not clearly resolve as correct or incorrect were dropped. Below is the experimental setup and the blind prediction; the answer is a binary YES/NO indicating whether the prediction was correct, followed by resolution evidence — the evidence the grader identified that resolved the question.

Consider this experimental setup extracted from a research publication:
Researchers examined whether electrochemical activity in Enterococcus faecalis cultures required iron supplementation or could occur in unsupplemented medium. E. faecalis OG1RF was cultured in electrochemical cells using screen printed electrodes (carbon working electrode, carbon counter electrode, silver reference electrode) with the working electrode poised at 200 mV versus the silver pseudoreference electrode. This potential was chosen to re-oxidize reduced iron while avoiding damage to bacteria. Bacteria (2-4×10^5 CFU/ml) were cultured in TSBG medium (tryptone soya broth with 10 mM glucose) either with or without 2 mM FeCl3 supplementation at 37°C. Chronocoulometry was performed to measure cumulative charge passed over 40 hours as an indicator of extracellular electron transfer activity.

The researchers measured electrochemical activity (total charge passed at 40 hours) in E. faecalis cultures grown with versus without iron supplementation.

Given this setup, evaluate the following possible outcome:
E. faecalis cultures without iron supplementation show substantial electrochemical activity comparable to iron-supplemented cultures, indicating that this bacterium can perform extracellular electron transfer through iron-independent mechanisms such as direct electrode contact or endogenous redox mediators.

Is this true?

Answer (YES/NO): NO